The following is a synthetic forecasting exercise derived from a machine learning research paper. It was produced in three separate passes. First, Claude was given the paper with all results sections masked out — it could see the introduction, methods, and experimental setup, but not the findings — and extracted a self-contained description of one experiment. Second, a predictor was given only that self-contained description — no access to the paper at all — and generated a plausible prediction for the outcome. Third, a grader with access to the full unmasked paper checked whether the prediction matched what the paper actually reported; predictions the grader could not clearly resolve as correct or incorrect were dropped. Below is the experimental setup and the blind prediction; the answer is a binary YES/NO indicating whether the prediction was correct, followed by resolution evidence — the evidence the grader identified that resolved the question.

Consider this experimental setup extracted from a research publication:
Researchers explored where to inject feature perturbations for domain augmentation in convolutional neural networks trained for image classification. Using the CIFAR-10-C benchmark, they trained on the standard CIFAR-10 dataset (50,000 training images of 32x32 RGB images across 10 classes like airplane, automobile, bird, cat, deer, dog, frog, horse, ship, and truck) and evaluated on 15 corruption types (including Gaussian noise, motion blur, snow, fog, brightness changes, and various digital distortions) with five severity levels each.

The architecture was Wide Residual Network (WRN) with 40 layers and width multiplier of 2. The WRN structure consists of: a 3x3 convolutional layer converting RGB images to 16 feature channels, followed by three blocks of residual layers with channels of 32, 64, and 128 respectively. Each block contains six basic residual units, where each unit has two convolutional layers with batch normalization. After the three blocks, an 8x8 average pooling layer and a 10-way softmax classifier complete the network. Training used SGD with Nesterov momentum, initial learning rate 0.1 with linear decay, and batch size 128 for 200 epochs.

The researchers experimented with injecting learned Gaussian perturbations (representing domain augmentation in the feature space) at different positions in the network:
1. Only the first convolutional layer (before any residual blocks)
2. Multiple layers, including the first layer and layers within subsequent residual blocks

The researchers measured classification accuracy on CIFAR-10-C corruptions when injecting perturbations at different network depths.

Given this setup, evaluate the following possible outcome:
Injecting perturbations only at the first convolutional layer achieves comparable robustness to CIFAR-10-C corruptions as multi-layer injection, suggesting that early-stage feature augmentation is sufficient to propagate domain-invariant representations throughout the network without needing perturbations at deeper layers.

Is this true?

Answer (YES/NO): NO